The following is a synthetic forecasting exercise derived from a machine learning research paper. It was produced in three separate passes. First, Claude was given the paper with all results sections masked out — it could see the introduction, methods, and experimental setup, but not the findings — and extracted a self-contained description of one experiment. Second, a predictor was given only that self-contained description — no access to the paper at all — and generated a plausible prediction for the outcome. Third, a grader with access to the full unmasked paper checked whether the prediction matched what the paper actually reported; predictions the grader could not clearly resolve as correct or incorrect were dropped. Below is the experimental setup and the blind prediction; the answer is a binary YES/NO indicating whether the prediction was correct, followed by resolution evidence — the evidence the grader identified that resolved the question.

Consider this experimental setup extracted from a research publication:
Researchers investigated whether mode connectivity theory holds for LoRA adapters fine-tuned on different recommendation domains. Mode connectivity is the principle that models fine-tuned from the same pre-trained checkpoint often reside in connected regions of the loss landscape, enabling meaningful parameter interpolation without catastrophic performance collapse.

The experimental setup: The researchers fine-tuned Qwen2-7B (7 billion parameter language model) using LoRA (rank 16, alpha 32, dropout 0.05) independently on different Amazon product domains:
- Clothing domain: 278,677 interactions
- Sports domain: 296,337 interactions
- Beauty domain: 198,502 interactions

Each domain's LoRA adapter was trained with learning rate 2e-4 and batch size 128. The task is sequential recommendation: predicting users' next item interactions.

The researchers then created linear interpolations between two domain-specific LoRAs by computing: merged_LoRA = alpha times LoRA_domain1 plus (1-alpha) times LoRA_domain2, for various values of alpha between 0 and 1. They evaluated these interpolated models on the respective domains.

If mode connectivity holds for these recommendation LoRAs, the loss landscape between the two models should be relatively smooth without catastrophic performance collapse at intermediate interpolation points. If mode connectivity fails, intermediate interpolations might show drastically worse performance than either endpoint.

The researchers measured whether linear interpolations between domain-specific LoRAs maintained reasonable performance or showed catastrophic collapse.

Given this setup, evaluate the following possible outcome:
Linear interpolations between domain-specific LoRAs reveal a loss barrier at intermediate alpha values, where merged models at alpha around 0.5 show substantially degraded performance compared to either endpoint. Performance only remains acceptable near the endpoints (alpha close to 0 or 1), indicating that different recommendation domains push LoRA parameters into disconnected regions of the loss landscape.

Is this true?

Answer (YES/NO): NO